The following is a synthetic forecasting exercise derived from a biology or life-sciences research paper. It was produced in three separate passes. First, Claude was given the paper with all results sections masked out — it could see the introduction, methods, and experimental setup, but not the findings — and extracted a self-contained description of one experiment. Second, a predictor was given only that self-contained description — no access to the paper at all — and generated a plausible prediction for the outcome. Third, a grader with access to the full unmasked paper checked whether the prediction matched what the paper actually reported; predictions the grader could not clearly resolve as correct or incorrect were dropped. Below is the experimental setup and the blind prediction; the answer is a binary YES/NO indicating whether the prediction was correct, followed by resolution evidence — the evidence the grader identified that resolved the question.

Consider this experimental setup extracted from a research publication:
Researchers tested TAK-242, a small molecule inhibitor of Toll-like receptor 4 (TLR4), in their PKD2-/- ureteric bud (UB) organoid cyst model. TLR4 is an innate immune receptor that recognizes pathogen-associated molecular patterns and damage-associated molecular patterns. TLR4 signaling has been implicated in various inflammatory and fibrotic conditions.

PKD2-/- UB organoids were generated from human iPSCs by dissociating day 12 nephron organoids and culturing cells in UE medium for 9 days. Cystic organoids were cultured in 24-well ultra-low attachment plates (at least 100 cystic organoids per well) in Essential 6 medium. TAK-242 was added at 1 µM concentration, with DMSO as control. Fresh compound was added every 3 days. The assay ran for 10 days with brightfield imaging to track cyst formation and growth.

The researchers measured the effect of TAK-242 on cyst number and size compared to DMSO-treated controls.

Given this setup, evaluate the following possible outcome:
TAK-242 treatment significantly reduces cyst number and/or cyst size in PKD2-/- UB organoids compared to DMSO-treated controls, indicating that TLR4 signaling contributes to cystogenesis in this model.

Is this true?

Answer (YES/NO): YES